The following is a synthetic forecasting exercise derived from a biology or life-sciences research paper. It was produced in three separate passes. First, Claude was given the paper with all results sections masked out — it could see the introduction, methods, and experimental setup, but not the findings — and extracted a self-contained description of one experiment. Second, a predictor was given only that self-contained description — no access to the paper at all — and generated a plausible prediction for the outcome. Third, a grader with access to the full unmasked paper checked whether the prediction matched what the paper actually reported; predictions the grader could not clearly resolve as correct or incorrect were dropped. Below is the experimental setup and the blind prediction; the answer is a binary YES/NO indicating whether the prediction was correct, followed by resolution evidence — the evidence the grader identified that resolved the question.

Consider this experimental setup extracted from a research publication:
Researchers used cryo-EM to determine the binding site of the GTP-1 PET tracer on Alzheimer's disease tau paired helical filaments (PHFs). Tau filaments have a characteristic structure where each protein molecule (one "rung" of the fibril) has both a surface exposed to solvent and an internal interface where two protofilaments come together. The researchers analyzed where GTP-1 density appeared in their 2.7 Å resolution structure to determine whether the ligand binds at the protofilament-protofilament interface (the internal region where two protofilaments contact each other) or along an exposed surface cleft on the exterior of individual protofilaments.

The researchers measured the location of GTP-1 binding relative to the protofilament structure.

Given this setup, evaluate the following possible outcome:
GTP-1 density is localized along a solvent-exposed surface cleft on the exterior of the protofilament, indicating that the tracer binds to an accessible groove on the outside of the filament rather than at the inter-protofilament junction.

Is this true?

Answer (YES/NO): YES